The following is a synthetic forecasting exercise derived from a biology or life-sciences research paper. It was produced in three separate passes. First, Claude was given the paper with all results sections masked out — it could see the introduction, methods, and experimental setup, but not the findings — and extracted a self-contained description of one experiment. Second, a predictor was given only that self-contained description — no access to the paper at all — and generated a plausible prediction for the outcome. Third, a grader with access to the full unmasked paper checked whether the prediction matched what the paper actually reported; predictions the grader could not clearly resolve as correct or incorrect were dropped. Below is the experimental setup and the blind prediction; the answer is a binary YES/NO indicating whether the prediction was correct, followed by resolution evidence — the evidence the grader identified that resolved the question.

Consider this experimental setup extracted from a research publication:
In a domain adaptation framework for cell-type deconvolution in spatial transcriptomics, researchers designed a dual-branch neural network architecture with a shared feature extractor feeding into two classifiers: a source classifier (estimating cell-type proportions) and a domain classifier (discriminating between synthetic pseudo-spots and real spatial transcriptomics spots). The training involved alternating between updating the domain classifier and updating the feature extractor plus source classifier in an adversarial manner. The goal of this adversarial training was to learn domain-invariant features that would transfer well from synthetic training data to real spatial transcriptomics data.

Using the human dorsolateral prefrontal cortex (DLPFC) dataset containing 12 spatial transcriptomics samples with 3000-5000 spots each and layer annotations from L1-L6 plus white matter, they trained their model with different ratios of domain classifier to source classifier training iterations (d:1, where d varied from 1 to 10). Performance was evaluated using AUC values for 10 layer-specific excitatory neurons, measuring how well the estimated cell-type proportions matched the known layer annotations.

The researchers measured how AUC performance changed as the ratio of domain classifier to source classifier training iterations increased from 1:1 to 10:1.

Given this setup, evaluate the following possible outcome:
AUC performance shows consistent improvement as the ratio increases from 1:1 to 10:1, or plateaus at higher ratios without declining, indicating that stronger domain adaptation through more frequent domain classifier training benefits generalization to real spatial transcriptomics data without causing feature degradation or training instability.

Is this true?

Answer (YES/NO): YES